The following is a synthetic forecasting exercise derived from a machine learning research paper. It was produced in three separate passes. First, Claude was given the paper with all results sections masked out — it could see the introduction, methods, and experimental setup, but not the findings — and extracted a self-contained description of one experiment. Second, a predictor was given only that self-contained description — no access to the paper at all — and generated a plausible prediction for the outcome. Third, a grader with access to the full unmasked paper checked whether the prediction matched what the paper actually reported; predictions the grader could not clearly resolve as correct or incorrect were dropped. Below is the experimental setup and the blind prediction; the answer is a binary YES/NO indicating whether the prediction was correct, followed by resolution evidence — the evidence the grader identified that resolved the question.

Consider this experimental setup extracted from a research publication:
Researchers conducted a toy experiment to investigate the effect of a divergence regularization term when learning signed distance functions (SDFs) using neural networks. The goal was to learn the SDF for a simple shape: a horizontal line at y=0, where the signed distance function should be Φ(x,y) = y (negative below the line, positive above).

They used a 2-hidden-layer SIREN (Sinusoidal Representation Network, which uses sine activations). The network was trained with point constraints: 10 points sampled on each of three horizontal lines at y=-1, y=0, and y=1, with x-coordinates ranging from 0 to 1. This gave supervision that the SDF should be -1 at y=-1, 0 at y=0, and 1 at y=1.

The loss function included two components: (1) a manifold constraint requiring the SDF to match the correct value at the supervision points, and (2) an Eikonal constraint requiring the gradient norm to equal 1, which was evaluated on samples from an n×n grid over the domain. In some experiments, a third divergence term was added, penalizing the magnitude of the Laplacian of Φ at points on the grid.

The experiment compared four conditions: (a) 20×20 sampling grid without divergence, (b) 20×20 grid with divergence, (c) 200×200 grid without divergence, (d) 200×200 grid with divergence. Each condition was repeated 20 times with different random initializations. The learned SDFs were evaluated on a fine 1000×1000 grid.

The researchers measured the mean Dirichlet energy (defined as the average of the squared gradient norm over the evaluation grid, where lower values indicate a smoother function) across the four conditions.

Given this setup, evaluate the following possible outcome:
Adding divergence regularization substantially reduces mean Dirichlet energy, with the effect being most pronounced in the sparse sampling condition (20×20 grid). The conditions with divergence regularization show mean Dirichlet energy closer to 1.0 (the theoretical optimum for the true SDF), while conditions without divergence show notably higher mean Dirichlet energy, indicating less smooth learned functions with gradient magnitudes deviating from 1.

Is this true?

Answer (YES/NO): NO